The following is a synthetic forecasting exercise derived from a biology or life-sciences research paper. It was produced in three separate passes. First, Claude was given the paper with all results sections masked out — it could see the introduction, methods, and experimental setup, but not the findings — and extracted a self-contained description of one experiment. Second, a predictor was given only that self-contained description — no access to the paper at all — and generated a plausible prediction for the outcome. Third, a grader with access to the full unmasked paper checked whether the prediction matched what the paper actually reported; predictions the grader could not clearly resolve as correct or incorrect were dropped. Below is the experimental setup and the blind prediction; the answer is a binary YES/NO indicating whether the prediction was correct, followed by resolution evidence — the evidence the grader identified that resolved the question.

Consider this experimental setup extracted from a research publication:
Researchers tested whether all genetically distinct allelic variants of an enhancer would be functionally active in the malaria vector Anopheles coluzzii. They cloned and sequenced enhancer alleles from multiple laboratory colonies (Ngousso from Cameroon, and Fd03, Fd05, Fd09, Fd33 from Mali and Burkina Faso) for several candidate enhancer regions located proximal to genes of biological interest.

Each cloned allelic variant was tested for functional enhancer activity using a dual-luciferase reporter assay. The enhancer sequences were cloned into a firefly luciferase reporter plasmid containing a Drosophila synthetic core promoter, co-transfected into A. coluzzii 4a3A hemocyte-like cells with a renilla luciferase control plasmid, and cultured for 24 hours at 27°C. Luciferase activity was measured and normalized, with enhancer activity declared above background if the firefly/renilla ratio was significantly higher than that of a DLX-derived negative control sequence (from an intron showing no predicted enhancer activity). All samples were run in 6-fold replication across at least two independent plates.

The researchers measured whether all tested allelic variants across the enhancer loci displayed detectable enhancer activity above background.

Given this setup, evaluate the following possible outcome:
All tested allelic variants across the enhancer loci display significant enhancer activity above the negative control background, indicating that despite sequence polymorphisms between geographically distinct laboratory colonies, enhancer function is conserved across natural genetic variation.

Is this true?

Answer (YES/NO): NO